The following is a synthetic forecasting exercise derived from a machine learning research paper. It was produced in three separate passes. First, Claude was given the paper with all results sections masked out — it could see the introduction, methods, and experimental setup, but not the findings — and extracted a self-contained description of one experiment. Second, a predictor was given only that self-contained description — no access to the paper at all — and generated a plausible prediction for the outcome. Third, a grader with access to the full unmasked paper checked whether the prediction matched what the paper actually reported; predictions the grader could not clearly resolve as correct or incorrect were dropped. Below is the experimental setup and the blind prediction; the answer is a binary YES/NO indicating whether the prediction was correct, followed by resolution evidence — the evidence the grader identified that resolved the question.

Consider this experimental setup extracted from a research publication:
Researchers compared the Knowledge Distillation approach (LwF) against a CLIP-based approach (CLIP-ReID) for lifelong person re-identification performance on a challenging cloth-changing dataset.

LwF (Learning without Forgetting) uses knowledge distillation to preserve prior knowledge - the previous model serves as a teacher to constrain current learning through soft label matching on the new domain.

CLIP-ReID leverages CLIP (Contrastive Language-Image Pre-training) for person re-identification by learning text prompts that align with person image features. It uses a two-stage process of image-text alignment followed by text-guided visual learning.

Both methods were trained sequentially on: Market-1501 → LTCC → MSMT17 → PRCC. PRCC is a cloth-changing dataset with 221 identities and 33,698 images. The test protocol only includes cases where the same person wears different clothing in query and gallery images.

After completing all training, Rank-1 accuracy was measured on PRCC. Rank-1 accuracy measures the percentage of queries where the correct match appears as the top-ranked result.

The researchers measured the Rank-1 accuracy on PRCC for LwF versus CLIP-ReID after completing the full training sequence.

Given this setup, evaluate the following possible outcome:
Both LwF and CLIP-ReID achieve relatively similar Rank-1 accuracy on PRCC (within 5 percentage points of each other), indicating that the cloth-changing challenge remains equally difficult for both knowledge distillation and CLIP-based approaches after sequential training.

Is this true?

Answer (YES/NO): YES